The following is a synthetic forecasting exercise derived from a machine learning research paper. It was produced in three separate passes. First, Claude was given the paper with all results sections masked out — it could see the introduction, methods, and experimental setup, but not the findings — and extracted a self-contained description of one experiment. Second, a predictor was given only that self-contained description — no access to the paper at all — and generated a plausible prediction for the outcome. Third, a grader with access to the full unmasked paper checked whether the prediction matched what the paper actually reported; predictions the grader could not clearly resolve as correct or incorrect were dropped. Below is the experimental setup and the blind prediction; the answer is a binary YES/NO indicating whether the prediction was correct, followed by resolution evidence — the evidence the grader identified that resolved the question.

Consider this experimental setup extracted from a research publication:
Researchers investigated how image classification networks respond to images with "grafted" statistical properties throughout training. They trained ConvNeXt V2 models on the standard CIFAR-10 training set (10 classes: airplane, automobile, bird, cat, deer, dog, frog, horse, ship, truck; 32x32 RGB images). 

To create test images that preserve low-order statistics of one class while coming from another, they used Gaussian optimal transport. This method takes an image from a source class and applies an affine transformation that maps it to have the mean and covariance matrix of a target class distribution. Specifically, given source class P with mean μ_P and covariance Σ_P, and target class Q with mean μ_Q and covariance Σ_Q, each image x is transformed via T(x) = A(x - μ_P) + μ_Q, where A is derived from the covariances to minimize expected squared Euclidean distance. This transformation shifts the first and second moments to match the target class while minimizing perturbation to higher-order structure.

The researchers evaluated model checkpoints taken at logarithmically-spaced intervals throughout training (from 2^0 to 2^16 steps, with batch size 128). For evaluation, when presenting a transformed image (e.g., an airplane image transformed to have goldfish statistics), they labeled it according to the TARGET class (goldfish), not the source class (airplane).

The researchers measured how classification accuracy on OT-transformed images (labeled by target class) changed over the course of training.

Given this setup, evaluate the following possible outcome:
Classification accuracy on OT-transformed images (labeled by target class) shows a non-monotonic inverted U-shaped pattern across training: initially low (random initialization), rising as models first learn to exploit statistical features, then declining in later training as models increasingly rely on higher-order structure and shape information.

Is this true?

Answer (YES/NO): YES